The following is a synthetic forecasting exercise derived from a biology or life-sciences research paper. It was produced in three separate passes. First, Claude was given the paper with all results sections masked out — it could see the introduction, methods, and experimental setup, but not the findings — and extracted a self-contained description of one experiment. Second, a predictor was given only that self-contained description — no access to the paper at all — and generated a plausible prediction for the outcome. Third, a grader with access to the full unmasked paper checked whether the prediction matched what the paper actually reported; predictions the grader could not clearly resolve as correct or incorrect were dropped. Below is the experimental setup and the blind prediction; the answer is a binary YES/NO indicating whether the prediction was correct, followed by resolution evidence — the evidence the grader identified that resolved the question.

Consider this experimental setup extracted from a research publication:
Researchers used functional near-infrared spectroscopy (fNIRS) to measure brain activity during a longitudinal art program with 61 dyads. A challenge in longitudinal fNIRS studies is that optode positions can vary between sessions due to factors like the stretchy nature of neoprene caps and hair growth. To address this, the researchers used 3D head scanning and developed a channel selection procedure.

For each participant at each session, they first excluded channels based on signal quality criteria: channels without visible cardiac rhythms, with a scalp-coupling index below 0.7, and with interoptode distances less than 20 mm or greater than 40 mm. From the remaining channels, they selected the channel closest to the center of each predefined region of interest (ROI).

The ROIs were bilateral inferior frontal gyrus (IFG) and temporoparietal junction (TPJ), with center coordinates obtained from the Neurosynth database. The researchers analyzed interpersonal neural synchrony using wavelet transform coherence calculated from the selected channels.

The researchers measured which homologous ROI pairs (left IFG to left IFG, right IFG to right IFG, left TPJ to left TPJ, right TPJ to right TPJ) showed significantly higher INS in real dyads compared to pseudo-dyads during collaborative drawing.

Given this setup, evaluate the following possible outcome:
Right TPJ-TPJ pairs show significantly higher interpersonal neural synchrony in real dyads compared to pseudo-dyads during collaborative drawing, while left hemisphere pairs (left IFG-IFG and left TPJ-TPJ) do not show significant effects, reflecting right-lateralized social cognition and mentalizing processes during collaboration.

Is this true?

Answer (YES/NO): NO